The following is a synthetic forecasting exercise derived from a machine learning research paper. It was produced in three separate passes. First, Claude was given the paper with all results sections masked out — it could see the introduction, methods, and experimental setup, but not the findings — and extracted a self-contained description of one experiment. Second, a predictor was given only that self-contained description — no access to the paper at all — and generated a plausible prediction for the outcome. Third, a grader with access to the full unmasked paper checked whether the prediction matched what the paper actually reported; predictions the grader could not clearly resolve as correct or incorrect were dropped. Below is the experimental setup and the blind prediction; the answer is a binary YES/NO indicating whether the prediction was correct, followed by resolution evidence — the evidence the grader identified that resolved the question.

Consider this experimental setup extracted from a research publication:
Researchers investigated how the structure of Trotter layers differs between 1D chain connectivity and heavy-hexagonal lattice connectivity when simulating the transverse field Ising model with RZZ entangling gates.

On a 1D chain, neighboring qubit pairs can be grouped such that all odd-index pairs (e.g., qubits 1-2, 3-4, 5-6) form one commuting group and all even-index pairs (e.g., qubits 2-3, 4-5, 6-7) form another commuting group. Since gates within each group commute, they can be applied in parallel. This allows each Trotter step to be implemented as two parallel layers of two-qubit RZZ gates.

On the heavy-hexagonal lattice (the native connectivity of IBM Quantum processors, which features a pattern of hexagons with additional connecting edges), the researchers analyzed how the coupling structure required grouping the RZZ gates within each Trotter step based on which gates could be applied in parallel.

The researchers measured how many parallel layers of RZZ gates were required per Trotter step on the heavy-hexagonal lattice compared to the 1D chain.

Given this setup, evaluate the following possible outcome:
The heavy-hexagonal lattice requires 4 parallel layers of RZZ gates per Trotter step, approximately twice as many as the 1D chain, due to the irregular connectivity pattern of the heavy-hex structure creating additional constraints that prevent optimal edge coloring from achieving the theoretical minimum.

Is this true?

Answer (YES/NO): NO